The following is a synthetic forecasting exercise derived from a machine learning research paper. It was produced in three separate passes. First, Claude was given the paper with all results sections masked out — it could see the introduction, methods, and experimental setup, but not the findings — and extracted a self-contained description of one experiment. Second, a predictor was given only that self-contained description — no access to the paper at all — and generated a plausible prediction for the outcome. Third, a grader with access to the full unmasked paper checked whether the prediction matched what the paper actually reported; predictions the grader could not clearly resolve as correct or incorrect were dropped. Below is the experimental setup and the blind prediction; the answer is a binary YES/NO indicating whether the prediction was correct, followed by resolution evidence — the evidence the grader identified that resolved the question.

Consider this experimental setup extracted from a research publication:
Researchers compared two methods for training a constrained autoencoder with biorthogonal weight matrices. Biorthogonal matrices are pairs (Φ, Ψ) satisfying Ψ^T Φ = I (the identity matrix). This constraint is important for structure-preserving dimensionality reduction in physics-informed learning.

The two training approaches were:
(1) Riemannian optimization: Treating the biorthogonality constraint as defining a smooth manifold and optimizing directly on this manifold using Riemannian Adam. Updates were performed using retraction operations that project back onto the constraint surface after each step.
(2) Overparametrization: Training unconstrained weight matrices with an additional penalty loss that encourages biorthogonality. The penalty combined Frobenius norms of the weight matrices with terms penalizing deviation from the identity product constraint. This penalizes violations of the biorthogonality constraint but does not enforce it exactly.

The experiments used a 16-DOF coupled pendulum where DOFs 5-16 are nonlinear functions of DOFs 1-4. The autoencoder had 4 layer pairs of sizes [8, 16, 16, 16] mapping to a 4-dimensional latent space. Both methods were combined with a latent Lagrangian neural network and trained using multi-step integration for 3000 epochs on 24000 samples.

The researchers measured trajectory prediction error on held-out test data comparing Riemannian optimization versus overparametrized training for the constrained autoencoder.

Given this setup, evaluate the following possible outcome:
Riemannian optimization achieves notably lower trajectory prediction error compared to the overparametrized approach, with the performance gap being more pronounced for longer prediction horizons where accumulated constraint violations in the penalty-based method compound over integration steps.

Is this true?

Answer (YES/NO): NO